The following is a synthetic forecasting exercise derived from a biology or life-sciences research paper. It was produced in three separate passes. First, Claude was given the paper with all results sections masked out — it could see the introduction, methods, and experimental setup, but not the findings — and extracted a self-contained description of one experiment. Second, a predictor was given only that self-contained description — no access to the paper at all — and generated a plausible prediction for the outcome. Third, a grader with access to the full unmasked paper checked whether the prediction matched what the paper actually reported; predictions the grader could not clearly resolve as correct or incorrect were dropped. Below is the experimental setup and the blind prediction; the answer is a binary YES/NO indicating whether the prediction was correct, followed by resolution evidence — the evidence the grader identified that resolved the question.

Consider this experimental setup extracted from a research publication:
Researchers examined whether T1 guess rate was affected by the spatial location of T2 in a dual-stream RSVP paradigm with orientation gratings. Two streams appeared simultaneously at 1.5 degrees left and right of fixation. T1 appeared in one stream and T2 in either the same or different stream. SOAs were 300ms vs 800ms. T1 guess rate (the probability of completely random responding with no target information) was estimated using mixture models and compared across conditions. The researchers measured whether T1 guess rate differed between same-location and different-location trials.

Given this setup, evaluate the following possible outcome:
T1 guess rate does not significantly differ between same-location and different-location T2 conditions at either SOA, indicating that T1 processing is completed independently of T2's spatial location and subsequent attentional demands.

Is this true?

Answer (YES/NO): NO